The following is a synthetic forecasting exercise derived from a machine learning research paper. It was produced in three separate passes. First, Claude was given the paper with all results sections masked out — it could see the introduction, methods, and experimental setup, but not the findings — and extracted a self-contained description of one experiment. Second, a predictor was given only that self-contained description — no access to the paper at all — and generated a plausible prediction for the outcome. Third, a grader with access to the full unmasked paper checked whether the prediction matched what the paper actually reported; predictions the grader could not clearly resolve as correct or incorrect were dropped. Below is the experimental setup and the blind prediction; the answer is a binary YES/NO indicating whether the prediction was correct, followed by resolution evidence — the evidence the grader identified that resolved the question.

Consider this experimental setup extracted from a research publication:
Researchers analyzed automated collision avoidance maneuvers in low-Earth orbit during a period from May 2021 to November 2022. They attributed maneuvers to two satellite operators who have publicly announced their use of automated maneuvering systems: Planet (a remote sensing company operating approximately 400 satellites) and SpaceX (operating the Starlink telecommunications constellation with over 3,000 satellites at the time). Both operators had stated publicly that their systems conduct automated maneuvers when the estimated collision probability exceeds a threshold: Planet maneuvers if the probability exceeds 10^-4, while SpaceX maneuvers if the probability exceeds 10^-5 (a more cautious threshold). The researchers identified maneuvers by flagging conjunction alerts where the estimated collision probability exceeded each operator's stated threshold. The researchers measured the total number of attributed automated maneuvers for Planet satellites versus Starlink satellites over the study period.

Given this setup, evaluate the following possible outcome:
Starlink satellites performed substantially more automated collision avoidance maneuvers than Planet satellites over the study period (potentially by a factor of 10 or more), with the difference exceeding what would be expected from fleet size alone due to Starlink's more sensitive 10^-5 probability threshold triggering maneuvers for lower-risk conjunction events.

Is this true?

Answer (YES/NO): YES